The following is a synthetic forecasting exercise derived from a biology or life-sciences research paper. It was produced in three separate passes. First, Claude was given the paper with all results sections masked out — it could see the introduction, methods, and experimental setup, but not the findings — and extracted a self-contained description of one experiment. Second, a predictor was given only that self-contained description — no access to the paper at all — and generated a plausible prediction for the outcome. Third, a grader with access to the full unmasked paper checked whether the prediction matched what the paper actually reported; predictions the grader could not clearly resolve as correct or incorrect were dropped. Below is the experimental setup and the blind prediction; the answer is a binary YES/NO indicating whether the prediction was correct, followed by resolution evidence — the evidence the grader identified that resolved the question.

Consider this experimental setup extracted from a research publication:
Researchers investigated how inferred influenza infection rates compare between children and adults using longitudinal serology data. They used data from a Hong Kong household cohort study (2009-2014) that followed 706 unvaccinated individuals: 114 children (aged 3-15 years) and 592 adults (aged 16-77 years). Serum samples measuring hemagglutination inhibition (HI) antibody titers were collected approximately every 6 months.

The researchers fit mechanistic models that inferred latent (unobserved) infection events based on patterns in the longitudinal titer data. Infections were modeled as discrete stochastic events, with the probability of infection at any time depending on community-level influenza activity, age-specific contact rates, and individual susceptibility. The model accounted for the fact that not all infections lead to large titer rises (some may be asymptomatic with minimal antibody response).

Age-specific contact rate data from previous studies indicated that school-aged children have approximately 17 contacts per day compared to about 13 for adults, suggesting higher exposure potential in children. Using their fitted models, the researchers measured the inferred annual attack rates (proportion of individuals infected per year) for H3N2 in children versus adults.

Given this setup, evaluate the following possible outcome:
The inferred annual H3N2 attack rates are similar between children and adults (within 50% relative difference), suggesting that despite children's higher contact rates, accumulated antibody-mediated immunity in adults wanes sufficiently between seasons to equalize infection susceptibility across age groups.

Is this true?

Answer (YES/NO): YES